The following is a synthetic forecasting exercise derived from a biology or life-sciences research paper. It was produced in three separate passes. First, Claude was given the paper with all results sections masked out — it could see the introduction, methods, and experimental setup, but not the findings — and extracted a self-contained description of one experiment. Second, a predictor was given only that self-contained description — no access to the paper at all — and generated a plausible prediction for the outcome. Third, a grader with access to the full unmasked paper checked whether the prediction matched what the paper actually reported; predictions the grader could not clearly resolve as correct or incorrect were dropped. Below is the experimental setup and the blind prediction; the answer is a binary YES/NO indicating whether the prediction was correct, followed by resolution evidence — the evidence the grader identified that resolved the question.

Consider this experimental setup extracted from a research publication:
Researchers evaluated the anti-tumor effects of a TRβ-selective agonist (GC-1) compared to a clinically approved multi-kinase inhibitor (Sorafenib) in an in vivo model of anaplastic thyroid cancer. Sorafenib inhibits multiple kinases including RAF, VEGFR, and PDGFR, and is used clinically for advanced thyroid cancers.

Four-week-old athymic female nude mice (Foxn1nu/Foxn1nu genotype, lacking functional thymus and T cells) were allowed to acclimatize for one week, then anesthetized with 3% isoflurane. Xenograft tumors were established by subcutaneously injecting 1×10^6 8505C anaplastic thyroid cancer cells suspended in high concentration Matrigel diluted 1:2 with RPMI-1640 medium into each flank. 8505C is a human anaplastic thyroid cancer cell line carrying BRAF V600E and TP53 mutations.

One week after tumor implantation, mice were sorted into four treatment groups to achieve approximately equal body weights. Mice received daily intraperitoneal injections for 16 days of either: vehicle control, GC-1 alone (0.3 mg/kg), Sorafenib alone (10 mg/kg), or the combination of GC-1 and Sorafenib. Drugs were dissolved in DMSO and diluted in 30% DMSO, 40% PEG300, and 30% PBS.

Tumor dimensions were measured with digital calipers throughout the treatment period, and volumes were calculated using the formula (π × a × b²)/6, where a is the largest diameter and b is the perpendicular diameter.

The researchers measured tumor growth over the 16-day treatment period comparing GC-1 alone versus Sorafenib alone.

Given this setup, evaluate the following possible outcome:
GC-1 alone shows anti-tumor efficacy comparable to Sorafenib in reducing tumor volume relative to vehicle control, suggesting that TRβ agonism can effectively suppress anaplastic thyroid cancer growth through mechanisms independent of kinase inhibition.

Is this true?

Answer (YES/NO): YES